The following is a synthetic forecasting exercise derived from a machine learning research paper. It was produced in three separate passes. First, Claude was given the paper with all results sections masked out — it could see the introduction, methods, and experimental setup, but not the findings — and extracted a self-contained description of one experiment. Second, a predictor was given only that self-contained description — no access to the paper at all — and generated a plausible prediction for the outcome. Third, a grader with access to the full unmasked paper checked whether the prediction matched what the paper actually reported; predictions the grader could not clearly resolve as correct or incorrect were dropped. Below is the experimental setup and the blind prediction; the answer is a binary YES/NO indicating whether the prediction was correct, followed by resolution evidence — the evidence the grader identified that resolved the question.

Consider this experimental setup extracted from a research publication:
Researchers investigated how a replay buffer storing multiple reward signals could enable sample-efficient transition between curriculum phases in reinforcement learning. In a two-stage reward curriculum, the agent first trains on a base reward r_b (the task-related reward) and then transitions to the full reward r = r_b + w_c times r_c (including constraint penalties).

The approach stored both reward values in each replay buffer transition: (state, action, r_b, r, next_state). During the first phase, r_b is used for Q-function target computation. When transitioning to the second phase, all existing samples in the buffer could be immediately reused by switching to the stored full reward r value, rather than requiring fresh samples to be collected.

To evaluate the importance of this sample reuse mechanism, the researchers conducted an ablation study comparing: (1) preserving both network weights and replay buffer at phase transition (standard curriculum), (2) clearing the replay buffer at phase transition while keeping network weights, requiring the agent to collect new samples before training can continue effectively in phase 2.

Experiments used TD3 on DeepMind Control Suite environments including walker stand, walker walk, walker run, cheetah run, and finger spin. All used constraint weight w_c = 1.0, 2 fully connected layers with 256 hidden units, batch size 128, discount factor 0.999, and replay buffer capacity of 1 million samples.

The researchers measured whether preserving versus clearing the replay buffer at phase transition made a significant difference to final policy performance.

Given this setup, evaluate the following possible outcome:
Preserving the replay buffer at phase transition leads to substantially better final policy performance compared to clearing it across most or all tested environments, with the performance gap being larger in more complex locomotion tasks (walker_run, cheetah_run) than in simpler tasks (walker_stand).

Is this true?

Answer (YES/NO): NO